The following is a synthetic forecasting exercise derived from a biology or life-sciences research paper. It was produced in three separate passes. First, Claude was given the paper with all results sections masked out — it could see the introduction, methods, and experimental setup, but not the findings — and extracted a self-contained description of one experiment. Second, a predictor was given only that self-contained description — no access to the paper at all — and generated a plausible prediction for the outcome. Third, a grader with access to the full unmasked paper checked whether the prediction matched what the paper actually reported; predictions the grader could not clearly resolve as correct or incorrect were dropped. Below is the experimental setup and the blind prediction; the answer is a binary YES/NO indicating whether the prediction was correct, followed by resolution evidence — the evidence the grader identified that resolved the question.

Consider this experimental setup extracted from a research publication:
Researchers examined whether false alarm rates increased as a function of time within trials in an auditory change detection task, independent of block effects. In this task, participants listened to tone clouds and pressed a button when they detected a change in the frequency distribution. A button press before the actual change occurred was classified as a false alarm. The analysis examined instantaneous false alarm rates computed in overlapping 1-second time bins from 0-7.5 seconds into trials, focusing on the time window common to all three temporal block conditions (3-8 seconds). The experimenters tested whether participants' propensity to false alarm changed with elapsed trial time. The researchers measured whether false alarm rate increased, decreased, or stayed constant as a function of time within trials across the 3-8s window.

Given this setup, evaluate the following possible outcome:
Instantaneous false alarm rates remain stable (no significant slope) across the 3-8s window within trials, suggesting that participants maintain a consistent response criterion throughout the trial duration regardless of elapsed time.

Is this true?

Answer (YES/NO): NO